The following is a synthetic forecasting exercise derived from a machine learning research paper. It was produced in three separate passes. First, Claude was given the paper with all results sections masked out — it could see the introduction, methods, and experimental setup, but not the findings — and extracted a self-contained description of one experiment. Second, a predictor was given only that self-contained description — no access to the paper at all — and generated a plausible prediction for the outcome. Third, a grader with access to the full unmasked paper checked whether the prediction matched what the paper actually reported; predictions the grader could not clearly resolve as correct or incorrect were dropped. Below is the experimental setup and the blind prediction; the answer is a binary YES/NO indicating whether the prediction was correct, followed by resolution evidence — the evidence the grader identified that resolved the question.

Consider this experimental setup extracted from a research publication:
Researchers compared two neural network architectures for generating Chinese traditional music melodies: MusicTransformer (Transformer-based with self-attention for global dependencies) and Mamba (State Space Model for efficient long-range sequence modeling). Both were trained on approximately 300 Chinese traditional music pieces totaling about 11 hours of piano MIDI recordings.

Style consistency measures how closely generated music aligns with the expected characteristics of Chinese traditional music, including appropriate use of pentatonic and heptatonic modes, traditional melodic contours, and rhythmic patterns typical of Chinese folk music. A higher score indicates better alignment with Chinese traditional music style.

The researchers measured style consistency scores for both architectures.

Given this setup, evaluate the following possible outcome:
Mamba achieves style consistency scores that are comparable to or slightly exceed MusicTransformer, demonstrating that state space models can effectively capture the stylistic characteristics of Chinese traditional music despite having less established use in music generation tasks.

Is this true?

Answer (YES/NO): NO